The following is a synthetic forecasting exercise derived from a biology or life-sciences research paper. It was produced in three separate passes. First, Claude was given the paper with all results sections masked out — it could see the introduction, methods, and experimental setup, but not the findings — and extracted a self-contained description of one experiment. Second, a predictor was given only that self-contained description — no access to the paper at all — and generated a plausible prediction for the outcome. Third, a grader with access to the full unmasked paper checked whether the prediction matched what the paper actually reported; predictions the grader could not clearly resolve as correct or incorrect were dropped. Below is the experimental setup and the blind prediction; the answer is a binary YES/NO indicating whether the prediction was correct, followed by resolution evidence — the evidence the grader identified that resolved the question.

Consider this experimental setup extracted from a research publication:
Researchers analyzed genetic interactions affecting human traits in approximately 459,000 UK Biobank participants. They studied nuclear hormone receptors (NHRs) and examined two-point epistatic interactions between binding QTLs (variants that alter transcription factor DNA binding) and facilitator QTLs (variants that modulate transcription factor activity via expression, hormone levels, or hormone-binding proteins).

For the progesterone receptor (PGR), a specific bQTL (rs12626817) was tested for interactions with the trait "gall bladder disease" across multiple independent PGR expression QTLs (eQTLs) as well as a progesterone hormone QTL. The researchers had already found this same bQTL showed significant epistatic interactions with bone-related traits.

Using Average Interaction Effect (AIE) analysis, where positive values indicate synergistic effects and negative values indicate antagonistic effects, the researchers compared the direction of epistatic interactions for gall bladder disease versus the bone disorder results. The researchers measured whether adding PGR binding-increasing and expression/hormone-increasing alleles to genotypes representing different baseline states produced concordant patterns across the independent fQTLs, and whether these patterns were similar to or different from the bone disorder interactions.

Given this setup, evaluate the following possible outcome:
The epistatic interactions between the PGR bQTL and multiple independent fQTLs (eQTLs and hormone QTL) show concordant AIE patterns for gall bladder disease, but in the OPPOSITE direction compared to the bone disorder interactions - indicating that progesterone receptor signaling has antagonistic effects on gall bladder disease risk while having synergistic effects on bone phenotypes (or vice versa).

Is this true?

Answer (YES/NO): YES